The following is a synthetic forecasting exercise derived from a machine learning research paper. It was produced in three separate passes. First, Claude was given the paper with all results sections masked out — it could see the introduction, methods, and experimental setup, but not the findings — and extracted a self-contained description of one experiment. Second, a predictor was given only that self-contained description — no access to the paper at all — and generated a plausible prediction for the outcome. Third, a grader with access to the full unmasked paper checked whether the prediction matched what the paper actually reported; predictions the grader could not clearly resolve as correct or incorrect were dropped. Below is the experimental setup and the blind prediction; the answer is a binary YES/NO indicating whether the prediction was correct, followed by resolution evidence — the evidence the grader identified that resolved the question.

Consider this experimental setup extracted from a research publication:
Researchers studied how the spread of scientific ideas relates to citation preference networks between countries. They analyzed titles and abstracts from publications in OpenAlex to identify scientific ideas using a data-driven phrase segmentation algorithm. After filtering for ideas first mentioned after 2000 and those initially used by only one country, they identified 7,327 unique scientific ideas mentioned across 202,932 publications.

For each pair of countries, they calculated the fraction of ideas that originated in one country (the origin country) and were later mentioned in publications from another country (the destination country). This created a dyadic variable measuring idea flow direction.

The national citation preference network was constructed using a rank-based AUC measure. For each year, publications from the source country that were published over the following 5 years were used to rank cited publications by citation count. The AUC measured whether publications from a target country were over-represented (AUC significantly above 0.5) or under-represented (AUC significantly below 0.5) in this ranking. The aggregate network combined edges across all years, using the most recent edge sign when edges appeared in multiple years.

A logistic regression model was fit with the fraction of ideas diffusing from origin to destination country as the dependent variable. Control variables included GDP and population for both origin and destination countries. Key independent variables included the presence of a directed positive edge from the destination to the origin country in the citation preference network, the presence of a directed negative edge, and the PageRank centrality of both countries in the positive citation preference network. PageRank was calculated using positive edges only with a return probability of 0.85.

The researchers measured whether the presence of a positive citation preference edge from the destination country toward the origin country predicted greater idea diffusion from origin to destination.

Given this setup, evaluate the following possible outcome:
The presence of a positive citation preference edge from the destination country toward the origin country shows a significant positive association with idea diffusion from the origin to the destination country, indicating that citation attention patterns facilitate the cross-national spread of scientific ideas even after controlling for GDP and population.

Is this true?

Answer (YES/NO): YES